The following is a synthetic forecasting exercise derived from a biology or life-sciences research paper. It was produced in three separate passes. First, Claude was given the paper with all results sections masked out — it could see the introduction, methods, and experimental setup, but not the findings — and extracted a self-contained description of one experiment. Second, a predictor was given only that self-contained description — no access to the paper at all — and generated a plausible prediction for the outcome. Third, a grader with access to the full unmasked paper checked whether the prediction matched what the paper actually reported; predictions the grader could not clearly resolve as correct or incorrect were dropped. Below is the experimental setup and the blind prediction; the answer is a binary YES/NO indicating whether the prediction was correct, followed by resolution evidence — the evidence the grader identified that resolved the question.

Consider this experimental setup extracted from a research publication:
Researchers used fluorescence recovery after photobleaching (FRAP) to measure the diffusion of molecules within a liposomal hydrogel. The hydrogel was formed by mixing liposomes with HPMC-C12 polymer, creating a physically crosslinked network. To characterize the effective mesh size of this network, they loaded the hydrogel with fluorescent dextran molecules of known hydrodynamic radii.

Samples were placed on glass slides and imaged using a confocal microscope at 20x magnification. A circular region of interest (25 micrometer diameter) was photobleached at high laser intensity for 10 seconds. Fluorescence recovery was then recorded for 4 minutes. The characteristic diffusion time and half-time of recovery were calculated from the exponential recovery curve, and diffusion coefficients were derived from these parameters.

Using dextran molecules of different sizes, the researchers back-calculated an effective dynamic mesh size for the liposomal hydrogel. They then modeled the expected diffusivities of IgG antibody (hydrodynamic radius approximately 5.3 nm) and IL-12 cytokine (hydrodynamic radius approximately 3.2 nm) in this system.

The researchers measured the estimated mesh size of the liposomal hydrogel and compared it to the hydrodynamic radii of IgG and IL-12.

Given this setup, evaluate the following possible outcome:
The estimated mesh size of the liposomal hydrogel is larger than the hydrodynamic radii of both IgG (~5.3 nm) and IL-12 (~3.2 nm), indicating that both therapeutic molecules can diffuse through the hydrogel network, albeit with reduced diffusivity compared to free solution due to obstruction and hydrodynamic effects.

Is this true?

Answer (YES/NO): NO